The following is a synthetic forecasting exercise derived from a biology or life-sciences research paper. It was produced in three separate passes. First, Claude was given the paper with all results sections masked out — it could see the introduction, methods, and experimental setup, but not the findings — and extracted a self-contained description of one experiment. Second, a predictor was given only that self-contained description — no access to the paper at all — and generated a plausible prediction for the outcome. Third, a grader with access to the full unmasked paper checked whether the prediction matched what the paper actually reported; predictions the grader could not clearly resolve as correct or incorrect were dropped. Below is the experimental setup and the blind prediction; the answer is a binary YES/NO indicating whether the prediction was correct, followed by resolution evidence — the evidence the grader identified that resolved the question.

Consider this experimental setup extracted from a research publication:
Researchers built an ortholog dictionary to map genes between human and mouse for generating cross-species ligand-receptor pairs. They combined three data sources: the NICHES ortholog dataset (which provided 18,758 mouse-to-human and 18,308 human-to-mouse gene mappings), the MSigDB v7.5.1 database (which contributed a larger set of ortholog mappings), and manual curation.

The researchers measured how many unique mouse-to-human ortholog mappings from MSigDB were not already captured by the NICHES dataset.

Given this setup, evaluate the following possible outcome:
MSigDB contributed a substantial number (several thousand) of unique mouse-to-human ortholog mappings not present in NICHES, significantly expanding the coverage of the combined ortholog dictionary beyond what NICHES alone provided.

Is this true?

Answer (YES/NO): NO